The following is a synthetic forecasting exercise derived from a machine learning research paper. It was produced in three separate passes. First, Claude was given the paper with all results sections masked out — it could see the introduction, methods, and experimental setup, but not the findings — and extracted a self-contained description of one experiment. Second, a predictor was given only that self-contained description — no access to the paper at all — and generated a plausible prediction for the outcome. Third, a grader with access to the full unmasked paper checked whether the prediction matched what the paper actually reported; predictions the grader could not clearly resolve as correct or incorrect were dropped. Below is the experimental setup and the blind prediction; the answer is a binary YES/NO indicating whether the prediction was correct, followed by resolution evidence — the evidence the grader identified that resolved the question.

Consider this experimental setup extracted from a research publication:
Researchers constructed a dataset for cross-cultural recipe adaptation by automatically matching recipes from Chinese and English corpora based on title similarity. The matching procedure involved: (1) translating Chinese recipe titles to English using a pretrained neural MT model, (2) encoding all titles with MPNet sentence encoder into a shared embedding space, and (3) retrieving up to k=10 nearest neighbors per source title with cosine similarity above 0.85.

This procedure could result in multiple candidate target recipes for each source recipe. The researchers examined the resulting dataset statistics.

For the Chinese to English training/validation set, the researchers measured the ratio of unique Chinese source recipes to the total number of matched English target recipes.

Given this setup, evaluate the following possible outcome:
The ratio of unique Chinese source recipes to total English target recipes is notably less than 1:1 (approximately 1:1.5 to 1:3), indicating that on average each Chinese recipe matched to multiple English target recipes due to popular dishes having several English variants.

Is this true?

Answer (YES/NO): NO